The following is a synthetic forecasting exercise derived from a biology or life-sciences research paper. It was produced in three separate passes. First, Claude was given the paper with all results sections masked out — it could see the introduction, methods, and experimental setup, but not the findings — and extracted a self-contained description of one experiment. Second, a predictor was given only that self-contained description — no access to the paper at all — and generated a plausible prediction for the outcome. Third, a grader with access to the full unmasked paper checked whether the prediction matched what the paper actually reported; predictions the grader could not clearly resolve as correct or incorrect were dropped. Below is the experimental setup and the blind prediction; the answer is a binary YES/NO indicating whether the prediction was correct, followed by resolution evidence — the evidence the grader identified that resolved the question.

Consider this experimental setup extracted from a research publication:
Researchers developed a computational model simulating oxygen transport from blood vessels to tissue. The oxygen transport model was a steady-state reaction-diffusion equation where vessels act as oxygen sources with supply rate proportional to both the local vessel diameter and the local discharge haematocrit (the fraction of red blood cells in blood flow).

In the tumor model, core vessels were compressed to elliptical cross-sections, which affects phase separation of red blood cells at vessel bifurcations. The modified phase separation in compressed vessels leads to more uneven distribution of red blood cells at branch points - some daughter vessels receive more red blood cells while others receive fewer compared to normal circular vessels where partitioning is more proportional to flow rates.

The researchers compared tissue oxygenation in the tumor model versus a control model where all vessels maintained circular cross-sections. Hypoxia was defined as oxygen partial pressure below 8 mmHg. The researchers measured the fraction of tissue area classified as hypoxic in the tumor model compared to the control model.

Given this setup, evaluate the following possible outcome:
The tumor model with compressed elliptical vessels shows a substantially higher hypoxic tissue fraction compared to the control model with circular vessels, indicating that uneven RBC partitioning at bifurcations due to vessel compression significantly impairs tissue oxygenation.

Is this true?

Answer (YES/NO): YES